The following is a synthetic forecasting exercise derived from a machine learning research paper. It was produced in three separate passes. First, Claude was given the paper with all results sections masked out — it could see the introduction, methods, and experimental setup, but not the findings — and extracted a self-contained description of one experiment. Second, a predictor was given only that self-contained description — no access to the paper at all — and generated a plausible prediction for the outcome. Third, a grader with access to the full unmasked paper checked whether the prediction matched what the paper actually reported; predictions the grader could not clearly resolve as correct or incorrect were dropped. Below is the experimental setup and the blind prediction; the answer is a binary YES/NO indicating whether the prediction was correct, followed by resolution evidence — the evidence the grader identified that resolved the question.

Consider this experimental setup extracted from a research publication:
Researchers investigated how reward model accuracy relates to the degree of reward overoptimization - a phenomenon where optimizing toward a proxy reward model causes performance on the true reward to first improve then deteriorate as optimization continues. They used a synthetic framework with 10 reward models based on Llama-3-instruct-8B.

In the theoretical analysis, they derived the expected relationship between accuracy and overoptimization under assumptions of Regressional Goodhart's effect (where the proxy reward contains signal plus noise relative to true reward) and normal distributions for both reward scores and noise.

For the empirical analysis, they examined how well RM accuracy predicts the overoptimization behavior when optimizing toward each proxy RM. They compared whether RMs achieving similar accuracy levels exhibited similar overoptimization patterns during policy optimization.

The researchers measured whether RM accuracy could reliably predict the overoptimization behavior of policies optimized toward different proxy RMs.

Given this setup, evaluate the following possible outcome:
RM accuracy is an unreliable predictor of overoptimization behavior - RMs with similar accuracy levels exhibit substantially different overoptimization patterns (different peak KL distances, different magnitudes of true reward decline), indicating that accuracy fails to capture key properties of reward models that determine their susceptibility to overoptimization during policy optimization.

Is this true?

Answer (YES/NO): YES